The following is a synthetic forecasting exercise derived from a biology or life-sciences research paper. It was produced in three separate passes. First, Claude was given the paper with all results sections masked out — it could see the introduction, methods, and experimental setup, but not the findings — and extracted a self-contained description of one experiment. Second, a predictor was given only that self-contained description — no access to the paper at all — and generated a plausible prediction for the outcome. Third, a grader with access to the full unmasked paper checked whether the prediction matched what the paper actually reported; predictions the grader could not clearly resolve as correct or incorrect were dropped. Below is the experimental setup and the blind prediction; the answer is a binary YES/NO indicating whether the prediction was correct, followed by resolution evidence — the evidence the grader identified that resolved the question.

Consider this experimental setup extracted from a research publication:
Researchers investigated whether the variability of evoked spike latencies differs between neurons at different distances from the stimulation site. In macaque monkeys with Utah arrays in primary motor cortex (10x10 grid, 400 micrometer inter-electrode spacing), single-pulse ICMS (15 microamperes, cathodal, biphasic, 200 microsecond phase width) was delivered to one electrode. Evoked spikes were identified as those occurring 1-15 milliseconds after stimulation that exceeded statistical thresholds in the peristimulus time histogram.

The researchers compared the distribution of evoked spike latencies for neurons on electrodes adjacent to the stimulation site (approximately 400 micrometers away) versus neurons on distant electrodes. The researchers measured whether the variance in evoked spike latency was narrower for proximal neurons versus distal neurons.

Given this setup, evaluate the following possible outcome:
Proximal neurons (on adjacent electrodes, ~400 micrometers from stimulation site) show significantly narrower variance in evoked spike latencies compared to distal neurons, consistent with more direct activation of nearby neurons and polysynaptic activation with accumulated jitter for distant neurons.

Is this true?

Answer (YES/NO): YES